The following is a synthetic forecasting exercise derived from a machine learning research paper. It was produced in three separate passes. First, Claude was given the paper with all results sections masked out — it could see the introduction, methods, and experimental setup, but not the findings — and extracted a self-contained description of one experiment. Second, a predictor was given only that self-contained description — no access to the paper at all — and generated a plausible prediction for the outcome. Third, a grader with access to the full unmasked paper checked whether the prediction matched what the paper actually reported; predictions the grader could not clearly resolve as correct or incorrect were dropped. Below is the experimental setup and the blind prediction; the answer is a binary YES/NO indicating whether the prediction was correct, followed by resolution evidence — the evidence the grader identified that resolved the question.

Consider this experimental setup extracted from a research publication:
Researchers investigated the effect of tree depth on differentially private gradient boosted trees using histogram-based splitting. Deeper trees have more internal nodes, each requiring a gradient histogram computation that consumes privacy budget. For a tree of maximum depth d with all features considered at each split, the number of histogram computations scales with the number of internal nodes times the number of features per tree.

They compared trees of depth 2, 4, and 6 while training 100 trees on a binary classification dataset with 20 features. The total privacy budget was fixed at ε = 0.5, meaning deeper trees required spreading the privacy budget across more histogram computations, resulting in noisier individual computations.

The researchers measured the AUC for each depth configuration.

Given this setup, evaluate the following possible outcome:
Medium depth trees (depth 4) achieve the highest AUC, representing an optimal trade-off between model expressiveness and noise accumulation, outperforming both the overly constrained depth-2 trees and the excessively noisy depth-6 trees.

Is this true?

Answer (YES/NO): NO